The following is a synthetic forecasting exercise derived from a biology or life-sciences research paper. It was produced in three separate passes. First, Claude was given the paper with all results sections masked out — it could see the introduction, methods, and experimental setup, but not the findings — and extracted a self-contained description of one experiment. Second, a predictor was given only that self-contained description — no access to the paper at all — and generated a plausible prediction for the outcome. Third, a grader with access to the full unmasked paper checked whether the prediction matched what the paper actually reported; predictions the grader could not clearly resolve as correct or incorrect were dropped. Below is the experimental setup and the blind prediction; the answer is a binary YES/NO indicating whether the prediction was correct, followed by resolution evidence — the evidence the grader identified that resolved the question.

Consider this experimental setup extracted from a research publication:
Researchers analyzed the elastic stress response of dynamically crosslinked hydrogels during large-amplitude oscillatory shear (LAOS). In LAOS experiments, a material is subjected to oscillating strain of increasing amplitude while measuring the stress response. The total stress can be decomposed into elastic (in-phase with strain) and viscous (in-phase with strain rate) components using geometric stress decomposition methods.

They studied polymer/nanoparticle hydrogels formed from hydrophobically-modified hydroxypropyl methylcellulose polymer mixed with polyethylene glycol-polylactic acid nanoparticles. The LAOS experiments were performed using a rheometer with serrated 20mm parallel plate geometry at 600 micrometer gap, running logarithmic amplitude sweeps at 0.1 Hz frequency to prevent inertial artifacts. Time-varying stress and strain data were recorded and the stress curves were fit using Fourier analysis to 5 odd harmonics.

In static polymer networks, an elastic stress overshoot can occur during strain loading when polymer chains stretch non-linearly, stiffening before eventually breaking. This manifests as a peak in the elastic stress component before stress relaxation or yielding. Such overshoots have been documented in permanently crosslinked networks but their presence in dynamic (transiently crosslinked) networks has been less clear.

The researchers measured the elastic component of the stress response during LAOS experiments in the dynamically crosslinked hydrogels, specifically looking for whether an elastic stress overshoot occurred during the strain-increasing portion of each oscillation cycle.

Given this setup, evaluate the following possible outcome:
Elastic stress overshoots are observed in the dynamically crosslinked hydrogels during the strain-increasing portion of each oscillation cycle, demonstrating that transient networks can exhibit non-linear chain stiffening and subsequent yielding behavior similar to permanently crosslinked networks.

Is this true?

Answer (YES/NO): YES